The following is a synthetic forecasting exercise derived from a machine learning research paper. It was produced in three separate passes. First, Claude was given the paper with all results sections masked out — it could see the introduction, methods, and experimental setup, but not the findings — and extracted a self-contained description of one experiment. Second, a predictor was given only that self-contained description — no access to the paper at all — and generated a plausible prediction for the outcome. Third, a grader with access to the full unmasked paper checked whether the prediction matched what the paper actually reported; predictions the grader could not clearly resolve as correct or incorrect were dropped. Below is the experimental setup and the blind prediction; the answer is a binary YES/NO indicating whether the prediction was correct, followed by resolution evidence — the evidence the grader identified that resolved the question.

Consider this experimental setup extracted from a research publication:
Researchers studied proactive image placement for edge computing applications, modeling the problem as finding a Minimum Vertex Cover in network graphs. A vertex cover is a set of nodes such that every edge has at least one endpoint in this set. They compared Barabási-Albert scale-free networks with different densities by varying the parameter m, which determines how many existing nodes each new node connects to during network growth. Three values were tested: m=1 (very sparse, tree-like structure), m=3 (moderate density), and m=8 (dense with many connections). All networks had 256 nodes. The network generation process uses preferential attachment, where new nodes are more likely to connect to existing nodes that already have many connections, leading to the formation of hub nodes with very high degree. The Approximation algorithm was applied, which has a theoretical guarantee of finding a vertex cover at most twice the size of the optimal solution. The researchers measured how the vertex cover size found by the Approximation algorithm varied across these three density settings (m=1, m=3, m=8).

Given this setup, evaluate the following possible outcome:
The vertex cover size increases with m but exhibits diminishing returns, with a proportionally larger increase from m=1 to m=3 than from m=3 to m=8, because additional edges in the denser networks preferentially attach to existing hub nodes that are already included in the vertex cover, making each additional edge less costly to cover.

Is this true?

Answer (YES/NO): YES